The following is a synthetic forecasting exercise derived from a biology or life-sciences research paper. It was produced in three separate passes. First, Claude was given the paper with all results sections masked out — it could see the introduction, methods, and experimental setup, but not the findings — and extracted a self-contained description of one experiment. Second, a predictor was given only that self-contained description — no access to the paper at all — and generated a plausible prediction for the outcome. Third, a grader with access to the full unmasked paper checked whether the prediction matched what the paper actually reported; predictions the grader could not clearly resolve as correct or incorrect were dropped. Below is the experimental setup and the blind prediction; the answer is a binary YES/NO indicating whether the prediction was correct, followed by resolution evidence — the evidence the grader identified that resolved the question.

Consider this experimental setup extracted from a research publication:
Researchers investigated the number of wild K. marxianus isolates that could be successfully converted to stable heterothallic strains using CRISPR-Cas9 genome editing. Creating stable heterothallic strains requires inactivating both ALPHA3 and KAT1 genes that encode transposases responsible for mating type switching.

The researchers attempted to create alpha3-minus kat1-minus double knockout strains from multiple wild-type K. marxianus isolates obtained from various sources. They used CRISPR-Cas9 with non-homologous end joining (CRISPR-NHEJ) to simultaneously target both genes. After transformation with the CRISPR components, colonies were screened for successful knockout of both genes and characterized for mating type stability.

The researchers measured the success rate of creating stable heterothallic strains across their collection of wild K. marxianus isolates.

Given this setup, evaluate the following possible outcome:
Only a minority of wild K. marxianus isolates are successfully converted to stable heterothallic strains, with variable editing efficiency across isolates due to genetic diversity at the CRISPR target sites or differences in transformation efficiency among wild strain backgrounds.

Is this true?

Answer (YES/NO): NO